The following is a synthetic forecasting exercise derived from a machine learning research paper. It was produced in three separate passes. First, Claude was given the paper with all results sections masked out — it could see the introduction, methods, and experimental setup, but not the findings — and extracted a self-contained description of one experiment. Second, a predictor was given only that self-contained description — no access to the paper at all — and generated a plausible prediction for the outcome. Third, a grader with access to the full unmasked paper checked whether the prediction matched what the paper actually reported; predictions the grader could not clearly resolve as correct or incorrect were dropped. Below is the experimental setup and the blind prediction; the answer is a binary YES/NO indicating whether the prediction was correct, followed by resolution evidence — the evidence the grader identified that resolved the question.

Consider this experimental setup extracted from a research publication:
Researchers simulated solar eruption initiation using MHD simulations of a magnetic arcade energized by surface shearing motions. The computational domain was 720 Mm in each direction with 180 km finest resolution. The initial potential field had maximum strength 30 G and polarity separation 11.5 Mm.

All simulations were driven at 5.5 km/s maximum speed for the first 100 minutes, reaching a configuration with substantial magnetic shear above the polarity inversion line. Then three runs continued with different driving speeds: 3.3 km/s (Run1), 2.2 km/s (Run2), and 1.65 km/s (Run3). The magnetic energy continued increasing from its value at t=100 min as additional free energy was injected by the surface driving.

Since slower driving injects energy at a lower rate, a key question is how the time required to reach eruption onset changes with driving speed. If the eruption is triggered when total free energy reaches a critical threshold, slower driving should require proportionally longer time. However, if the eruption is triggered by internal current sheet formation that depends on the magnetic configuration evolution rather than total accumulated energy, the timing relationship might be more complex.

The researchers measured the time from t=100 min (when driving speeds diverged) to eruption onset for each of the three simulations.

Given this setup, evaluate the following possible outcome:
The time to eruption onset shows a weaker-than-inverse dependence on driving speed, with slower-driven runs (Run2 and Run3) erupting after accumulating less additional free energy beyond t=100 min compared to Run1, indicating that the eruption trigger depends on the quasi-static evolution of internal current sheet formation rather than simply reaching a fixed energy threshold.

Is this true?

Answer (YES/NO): NO